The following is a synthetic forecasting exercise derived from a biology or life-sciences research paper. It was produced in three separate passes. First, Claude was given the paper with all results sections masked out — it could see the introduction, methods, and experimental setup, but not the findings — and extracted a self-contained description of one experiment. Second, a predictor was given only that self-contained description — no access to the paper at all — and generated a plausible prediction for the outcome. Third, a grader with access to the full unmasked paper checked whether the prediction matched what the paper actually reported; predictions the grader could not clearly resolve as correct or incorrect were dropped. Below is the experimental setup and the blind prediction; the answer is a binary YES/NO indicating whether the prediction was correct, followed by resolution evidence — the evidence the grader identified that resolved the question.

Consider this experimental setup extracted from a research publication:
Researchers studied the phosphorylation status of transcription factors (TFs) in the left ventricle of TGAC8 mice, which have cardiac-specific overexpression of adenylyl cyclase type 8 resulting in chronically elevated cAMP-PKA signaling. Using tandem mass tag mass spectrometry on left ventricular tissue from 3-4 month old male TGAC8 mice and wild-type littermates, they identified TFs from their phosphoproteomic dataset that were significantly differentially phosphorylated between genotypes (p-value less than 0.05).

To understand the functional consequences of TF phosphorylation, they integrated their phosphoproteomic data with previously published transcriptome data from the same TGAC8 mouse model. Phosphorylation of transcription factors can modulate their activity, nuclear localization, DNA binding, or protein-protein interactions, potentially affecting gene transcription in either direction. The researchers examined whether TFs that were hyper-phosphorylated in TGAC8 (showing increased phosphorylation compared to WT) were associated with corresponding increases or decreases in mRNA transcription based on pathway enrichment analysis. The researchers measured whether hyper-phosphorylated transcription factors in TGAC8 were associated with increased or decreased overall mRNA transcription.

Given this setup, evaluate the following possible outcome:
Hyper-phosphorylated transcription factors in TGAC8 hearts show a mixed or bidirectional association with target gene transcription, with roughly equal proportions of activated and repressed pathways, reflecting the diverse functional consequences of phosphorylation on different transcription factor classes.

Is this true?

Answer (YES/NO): NO